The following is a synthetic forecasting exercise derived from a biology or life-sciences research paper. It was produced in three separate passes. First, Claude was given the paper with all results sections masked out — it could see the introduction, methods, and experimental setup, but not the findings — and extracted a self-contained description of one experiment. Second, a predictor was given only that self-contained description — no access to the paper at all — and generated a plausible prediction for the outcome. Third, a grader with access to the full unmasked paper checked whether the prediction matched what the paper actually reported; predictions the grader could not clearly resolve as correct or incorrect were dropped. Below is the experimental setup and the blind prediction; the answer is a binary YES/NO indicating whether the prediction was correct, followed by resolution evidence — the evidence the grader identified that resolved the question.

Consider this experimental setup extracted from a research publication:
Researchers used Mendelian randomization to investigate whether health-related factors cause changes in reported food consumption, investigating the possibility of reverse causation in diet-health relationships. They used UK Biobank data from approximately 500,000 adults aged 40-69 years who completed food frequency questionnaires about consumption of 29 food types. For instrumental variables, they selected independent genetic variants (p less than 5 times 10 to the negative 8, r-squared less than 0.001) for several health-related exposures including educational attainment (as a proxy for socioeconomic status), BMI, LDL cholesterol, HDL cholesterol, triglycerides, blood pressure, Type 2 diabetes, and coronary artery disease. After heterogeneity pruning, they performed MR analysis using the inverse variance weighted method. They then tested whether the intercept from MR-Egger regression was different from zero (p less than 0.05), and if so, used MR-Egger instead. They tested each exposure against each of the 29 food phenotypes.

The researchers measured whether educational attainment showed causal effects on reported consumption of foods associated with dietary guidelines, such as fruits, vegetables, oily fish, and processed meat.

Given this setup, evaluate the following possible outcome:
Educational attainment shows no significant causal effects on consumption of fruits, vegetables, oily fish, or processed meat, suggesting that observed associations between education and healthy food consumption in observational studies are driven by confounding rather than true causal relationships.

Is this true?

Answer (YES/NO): NO